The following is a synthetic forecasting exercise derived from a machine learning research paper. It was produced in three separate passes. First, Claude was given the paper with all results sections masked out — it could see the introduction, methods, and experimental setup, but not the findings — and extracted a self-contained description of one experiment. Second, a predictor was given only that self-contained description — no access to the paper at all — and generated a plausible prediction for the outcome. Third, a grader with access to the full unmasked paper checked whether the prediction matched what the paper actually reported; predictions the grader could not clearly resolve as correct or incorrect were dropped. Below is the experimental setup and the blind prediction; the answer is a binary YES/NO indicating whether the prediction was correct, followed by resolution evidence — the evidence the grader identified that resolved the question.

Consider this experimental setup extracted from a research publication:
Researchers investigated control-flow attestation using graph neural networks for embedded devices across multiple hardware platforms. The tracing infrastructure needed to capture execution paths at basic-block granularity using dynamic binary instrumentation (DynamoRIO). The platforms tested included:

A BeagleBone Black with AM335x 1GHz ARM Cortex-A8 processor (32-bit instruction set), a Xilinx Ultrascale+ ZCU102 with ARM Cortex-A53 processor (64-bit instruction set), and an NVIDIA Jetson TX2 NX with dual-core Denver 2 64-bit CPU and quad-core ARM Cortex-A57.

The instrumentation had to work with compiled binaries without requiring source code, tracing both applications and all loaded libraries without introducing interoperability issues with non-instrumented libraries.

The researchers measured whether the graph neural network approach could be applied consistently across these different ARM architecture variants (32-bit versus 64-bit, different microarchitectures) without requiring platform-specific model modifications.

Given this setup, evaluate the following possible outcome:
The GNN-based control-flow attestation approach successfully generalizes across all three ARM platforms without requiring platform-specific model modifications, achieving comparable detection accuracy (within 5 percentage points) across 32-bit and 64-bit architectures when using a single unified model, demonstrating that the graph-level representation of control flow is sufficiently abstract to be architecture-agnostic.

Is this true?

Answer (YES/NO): NO